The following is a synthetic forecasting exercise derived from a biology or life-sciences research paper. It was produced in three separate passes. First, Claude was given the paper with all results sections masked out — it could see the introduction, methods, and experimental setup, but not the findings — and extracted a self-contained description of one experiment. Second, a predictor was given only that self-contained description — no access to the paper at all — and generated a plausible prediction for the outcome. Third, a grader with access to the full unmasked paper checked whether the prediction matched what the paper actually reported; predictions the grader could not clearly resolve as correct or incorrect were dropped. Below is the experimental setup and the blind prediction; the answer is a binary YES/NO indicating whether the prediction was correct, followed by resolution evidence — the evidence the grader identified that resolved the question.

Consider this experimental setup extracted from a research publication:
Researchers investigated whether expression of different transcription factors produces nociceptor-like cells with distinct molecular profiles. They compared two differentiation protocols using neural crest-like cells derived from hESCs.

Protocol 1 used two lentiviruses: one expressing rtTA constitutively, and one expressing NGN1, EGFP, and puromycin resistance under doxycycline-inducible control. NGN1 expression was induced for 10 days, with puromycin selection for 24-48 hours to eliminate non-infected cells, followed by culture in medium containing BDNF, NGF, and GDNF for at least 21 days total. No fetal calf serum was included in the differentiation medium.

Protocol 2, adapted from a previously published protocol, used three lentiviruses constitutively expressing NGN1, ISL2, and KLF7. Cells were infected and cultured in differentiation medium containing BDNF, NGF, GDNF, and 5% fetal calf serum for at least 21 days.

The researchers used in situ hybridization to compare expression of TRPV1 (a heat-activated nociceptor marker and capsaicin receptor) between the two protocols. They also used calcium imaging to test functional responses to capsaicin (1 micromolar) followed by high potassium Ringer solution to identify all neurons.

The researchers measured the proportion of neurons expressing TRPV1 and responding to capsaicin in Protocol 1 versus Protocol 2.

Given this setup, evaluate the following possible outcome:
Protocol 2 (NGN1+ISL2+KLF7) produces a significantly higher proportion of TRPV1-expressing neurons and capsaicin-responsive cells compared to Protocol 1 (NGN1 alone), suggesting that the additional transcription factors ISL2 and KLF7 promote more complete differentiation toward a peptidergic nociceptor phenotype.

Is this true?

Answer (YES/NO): NO